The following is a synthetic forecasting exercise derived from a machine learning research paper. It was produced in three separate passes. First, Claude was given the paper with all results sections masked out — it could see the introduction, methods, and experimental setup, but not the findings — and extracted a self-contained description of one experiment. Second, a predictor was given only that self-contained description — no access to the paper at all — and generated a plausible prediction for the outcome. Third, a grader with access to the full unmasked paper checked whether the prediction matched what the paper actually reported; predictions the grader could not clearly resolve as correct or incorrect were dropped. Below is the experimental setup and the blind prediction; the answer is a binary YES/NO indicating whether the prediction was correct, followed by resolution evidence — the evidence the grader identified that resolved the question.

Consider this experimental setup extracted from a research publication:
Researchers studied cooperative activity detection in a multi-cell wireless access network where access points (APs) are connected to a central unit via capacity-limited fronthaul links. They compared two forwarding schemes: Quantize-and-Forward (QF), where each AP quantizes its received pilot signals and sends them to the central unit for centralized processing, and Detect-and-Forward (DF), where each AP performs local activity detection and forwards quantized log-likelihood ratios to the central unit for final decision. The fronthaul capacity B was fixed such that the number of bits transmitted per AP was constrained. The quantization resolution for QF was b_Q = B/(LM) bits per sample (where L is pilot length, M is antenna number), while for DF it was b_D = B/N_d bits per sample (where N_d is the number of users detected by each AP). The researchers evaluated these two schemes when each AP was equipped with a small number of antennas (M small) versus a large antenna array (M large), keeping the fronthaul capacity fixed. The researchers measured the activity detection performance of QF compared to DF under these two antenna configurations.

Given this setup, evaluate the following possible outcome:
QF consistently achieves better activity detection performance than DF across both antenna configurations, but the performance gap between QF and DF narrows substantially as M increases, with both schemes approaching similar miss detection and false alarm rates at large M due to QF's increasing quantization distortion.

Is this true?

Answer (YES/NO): NO